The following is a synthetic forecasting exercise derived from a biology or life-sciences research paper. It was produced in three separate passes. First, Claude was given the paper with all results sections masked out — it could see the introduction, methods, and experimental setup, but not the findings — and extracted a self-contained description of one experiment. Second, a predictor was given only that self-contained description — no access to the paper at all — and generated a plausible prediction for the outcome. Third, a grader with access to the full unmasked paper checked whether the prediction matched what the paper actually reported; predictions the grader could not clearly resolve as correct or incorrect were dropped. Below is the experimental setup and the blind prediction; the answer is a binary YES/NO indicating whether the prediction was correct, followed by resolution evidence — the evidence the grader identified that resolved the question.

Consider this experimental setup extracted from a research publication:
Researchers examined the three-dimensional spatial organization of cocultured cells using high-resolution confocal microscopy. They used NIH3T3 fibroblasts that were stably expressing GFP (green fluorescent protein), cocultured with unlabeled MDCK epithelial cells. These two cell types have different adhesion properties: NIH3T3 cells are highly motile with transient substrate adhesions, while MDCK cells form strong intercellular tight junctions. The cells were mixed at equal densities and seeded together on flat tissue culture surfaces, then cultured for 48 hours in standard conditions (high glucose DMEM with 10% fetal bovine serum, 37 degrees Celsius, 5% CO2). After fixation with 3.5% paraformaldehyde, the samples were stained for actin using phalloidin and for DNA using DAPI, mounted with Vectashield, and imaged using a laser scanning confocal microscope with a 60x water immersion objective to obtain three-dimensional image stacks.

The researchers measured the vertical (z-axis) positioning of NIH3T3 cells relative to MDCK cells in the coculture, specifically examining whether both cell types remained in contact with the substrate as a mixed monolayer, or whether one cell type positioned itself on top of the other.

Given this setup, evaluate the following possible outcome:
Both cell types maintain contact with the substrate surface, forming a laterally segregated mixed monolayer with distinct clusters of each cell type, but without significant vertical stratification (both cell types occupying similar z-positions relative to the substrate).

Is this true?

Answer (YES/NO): NO